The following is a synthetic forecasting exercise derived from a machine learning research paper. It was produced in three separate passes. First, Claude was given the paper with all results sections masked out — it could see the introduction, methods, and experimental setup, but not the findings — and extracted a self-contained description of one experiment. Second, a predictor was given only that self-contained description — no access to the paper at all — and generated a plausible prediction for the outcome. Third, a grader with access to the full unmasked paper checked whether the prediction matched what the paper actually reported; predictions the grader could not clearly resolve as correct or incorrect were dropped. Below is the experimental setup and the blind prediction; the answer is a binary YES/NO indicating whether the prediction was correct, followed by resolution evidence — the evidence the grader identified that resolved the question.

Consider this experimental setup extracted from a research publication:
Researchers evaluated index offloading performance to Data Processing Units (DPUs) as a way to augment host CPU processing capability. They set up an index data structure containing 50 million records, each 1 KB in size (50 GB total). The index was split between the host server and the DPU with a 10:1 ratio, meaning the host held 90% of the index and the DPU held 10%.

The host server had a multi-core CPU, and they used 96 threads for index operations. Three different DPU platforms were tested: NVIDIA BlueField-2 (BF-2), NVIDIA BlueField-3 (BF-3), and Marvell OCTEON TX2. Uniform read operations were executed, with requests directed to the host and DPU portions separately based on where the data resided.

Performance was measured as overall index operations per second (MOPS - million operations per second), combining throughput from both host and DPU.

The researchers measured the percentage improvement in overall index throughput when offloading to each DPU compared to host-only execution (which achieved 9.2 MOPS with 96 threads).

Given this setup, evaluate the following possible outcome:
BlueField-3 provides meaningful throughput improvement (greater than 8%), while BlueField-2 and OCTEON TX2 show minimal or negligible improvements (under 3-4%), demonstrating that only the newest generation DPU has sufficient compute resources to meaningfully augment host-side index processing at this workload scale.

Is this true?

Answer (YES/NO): NO